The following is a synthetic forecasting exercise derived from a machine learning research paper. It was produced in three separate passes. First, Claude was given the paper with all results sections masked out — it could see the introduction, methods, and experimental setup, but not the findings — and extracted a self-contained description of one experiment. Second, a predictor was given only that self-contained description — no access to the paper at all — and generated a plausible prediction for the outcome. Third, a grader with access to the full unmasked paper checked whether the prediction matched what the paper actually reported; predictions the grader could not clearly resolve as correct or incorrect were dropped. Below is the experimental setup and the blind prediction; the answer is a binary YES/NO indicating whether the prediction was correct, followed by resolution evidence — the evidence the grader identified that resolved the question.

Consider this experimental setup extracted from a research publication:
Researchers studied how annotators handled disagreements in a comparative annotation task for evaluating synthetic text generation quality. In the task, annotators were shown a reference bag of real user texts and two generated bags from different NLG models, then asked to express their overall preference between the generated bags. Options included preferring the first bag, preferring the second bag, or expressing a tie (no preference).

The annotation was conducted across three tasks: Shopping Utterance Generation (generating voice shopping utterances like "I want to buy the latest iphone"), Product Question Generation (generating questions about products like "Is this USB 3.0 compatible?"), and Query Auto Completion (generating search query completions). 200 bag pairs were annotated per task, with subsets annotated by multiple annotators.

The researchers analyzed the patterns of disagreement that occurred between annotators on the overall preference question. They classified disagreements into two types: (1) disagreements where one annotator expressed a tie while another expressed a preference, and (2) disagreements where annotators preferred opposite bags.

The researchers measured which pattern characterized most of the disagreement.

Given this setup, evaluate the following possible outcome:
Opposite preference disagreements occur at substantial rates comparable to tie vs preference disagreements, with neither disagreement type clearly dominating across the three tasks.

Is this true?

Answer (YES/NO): NO